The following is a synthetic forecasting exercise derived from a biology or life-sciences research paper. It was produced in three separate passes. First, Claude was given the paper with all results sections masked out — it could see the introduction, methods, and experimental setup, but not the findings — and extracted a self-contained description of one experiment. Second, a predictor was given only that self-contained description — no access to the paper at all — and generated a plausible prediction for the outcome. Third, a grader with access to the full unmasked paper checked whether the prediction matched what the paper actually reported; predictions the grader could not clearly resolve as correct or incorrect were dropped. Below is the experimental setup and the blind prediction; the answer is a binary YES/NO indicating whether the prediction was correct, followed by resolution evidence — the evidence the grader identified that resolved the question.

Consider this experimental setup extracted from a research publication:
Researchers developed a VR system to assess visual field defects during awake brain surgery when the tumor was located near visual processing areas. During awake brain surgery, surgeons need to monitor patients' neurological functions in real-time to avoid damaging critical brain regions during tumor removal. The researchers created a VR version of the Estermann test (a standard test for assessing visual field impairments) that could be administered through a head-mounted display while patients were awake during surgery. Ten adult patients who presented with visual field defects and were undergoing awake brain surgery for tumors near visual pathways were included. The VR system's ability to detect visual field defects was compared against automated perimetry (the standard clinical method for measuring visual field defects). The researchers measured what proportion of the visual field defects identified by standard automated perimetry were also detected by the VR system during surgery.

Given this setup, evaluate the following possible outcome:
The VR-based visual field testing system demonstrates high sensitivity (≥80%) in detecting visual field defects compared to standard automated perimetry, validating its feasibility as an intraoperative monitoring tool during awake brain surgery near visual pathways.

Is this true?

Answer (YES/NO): YES